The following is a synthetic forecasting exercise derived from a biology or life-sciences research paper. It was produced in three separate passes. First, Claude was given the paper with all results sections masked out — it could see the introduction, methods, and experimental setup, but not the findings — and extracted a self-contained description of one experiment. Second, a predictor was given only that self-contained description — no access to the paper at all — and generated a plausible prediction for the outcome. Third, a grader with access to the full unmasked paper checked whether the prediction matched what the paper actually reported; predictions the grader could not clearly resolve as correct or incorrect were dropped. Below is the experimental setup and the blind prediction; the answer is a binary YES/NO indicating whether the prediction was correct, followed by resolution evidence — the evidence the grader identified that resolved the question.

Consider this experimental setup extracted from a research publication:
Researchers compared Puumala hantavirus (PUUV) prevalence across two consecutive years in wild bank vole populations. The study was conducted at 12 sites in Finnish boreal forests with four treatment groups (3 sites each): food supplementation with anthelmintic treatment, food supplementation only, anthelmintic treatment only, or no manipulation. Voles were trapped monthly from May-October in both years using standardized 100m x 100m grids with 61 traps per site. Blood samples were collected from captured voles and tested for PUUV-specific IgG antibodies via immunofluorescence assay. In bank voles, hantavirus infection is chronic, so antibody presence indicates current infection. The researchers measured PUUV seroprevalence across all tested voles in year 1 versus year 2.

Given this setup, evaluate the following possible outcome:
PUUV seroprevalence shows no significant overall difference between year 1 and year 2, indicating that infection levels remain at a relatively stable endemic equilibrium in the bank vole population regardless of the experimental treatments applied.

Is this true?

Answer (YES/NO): NO